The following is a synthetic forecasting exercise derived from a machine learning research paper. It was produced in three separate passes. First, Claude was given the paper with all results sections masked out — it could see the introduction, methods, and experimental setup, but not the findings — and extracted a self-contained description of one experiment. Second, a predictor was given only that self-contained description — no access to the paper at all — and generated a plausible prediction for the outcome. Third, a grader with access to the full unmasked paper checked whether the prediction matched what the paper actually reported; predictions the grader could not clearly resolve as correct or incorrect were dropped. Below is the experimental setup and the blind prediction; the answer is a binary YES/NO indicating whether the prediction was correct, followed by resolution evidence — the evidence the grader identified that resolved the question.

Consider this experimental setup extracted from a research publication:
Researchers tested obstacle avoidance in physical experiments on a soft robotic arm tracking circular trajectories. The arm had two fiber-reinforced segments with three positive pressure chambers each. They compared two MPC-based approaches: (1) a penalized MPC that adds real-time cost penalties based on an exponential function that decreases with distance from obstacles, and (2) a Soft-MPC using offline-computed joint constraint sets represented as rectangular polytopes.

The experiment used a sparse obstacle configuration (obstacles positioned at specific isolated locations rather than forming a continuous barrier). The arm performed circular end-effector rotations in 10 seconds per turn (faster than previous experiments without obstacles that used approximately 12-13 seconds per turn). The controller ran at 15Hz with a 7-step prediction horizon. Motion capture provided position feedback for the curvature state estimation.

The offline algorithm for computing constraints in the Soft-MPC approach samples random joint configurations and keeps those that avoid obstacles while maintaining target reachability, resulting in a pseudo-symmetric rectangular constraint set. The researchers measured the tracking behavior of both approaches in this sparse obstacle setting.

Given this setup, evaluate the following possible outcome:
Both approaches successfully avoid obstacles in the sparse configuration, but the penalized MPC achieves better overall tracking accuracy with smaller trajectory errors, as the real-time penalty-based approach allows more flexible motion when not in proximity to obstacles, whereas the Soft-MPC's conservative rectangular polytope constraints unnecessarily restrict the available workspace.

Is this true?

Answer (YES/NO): YES